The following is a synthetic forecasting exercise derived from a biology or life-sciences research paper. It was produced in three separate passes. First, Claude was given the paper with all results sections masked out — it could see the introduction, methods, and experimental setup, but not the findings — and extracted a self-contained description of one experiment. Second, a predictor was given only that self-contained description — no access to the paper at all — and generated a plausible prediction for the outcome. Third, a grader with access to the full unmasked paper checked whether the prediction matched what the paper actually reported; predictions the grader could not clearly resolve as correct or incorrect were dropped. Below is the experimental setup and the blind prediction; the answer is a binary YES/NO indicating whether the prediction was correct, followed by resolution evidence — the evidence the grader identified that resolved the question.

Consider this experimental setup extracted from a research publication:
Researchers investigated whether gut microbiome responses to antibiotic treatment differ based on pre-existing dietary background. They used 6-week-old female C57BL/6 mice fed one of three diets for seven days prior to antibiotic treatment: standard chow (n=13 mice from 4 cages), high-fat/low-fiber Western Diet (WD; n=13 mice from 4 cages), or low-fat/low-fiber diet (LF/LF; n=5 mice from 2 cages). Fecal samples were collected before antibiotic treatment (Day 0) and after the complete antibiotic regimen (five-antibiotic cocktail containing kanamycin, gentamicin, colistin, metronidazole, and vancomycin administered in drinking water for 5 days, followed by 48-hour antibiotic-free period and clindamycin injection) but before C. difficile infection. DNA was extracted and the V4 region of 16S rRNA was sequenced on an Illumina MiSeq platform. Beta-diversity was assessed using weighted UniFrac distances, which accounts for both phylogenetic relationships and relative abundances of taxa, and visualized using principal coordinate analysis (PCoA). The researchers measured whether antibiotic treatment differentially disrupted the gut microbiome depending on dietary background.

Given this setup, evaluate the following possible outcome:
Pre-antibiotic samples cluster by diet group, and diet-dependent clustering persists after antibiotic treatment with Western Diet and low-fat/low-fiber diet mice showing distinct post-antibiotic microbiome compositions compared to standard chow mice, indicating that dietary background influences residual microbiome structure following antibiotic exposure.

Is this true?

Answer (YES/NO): YES